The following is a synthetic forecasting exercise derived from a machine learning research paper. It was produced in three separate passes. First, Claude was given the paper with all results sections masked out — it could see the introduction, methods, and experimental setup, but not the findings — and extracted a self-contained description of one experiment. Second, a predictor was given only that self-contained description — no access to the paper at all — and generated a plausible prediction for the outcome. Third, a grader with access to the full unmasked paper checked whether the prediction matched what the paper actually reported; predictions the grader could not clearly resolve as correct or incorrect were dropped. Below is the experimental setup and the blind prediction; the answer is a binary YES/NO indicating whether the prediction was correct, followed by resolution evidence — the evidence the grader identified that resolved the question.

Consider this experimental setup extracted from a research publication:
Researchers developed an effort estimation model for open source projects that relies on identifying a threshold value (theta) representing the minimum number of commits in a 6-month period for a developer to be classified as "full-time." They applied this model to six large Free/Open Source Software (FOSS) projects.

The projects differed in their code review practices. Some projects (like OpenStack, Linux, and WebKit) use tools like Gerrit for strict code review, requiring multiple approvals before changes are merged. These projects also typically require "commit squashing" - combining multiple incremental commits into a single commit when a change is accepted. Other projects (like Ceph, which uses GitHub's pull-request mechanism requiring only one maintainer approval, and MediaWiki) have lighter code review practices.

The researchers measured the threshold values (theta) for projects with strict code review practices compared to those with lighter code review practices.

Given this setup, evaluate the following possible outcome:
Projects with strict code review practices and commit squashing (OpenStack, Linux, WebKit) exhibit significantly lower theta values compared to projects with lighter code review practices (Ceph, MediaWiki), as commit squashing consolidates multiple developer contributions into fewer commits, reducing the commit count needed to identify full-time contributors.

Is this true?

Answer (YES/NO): YES